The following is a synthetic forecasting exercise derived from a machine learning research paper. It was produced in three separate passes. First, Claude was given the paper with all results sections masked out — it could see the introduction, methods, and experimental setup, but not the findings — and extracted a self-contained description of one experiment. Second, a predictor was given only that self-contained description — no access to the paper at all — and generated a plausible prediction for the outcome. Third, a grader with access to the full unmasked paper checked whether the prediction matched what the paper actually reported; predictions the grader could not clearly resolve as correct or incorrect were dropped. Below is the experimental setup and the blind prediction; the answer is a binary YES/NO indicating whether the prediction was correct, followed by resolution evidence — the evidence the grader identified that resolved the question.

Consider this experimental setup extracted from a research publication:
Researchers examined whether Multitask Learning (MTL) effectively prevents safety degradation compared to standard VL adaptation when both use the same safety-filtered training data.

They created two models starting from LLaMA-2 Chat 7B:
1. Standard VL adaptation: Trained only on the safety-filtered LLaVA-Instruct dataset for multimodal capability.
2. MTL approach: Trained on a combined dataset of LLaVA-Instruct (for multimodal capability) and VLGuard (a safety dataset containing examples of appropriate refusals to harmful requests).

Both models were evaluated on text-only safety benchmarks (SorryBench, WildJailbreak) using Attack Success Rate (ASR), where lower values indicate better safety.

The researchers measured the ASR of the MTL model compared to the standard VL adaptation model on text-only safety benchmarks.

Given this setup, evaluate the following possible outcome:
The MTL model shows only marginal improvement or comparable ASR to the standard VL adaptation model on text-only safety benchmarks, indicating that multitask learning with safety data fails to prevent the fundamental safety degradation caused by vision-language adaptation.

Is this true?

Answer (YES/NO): YES